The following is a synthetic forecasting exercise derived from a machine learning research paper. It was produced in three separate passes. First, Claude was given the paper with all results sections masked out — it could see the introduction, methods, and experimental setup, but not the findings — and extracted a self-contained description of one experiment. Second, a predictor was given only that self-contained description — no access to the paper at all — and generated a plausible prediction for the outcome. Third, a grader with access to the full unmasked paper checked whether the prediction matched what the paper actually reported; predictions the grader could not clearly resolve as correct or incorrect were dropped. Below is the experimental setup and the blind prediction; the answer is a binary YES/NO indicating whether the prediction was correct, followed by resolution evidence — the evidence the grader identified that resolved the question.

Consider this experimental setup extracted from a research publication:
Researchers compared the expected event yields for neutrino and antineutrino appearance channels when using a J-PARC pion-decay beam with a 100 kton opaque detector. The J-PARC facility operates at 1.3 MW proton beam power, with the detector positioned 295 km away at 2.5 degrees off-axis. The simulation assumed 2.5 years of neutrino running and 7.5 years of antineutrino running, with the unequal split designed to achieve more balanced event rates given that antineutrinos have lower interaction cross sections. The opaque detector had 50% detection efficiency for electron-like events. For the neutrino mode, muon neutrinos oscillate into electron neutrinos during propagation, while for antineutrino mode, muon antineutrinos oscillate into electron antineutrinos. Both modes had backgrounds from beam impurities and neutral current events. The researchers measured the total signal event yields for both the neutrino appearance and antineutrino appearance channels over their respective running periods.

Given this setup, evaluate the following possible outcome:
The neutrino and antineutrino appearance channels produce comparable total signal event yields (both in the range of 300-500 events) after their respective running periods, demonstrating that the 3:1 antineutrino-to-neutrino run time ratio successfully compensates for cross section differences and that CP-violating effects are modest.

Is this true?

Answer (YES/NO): NO